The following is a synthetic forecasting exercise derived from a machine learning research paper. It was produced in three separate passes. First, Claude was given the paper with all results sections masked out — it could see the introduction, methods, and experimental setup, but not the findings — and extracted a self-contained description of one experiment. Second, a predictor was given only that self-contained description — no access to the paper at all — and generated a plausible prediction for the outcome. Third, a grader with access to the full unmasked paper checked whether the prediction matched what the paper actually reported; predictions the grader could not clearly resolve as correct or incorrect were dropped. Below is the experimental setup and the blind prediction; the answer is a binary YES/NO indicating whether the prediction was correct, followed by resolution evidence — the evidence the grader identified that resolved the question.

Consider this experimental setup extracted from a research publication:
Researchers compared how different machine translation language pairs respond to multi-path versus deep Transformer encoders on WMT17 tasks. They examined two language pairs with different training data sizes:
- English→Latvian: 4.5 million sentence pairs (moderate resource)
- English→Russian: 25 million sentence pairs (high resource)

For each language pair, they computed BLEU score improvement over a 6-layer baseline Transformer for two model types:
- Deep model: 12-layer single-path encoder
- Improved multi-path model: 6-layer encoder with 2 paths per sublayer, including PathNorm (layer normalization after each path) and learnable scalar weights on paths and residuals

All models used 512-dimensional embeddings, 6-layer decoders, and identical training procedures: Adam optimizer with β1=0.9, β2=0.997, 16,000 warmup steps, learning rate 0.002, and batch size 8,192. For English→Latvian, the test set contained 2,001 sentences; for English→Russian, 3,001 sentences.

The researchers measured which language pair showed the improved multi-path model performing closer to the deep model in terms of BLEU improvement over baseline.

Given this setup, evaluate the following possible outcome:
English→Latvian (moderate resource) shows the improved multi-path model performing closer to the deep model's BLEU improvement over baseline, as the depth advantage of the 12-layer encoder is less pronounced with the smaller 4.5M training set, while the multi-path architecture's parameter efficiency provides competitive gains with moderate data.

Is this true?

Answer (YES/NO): YES